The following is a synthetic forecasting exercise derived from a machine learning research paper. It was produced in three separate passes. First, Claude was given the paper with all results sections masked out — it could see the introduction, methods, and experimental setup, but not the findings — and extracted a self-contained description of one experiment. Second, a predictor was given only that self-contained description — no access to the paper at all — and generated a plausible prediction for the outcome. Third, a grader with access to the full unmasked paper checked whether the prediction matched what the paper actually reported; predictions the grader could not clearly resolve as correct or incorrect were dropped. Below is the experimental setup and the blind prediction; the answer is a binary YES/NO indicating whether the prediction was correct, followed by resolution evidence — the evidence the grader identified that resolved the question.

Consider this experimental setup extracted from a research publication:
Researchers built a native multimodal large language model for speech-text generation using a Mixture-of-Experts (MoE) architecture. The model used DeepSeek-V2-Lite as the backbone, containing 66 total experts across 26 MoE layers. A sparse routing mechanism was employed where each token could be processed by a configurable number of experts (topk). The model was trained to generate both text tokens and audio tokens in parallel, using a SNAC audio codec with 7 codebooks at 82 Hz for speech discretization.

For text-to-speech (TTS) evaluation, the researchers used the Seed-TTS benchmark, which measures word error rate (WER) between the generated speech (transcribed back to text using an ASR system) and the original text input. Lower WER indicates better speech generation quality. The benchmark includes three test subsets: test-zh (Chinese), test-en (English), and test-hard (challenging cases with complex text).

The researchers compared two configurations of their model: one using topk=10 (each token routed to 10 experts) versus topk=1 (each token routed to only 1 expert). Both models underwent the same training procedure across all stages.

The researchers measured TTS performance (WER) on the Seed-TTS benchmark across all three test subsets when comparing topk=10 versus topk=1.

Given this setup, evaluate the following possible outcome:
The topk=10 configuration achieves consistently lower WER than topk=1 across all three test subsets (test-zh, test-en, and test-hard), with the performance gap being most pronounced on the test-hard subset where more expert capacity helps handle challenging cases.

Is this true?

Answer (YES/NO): NO